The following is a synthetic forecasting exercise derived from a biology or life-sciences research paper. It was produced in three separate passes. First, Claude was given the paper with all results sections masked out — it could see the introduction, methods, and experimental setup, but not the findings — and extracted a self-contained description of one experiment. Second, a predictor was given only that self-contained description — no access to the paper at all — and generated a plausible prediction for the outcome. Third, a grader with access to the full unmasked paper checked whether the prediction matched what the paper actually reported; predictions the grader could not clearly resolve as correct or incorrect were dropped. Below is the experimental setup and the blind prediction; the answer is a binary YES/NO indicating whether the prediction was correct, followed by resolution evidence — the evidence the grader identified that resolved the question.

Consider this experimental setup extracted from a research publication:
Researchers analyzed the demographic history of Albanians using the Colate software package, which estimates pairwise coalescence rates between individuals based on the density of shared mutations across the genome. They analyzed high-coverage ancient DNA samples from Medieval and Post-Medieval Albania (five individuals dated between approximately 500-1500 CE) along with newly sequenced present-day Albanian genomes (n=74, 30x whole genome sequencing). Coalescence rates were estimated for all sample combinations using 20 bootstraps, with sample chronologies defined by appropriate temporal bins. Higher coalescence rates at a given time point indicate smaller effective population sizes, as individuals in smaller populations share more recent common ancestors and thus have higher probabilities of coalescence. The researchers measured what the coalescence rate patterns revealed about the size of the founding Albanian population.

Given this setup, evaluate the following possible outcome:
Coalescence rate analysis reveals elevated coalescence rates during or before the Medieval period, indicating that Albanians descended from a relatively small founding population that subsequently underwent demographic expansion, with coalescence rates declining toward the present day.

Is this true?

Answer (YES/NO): YES